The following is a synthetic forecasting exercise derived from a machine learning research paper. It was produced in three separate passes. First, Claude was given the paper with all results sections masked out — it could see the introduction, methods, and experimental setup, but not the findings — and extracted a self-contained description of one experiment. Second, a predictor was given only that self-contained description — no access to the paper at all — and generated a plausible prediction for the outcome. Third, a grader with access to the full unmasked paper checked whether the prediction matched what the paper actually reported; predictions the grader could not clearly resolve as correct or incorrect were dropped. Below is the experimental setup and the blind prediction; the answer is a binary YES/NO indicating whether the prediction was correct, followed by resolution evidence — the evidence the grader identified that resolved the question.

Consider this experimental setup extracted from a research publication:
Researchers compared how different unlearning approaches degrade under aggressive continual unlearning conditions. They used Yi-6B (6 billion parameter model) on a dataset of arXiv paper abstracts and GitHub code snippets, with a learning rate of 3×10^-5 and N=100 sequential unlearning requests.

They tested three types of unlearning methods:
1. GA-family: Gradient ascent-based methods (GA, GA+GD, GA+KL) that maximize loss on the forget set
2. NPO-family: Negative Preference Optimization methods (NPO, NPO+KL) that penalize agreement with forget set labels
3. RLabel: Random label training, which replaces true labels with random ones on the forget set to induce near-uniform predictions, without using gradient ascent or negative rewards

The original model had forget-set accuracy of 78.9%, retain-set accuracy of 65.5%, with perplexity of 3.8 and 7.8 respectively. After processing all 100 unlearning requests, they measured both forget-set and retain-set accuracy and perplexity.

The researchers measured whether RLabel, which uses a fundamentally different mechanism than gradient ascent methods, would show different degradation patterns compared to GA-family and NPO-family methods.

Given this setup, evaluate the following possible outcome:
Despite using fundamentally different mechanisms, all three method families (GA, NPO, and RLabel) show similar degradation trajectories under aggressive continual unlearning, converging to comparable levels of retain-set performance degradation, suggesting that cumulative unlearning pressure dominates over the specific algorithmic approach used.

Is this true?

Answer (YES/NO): NO